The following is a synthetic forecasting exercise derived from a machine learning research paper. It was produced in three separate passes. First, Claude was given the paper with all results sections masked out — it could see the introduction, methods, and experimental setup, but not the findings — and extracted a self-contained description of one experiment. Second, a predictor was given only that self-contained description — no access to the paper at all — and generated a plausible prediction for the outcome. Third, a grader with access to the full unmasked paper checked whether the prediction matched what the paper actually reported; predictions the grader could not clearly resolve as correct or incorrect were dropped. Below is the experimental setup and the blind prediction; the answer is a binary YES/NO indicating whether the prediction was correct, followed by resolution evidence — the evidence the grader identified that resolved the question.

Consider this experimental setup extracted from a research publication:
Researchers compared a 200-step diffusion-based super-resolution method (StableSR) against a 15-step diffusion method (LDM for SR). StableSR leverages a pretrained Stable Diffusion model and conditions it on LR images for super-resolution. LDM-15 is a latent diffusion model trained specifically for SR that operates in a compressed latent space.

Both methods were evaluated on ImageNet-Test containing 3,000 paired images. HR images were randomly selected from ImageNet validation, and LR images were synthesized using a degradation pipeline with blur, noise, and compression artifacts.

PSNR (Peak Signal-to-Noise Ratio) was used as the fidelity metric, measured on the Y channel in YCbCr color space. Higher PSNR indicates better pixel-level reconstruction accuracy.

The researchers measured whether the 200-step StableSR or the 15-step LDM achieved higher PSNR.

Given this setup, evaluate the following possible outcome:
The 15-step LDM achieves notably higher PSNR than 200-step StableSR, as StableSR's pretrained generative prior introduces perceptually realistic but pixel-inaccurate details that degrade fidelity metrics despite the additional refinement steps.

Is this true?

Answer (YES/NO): YES